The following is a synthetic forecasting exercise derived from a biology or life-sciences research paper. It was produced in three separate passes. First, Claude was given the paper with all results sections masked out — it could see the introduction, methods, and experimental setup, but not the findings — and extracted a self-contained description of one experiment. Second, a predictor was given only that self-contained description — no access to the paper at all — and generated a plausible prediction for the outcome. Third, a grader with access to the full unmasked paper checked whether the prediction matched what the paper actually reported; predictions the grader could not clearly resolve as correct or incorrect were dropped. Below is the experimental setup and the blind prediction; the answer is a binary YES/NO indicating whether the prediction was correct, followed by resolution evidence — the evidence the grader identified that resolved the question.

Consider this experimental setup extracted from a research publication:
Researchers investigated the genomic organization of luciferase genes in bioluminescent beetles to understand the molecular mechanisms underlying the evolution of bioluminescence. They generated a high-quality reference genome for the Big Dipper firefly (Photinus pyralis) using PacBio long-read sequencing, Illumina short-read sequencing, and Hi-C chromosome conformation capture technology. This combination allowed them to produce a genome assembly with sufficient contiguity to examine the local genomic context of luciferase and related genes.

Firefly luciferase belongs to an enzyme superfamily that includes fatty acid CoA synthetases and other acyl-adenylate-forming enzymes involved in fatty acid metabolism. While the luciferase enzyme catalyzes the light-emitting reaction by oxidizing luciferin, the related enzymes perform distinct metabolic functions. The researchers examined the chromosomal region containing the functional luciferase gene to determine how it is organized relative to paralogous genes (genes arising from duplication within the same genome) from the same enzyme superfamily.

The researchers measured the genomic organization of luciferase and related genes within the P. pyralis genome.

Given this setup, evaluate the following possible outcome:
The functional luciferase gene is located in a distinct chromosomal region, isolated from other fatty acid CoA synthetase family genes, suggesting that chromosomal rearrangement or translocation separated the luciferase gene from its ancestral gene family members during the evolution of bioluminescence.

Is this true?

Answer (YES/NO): NO